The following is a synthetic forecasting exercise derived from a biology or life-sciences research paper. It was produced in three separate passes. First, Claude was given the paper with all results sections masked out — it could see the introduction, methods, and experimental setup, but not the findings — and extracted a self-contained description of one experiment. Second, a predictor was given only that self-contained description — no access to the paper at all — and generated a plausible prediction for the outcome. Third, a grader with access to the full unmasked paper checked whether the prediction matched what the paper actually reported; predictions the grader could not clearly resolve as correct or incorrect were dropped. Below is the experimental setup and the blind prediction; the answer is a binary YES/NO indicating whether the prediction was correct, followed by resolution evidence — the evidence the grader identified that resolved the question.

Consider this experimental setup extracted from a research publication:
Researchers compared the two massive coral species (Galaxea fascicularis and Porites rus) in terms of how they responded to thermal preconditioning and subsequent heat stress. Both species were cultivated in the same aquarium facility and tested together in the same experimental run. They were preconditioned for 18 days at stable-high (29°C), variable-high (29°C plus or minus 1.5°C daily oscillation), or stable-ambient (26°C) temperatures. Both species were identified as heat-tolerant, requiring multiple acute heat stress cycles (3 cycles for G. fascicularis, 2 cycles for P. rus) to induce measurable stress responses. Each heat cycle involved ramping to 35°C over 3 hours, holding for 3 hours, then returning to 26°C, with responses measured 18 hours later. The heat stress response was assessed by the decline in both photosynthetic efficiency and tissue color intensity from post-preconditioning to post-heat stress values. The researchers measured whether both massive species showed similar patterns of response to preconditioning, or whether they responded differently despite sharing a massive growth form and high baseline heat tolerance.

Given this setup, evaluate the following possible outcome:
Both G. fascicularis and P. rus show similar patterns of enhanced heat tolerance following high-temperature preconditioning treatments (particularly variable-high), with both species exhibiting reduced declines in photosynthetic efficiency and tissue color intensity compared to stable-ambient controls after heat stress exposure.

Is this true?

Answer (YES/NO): NO